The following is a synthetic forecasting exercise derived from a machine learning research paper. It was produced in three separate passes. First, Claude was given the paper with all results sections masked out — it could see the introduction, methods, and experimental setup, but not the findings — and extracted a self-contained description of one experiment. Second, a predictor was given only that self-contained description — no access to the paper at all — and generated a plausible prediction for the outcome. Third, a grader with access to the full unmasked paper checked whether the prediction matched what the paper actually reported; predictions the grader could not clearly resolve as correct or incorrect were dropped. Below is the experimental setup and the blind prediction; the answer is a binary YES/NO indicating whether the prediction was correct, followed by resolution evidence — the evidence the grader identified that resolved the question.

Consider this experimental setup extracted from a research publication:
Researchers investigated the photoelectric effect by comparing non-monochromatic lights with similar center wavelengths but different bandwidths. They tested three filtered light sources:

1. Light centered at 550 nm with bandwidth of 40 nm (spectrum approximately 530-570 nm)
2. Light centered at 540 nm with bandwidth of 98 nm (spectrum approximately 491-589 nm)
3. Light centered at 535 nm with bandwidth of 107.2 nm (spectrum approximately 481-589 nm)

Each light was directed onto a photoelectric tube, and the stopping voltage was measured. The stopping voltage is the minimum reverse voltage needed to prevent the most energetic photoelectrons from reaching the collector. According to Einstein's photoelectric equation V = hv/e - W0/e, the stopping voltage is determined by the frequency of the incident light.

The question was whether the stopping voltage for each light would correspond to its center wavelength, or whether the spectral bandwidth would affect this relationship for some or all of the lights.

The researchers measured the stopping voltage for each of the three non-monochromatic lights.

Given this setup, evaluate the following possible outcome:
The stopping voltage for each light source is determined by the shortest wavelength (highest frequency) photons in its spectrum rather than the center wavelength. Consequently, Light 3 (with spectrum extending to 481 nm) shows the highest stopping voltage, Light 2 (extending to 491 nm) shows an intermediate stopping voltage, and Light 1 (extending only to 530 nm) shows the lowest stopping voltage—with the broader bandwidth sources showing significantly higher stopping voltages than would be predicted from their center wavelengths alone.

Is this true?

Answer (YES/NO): NO